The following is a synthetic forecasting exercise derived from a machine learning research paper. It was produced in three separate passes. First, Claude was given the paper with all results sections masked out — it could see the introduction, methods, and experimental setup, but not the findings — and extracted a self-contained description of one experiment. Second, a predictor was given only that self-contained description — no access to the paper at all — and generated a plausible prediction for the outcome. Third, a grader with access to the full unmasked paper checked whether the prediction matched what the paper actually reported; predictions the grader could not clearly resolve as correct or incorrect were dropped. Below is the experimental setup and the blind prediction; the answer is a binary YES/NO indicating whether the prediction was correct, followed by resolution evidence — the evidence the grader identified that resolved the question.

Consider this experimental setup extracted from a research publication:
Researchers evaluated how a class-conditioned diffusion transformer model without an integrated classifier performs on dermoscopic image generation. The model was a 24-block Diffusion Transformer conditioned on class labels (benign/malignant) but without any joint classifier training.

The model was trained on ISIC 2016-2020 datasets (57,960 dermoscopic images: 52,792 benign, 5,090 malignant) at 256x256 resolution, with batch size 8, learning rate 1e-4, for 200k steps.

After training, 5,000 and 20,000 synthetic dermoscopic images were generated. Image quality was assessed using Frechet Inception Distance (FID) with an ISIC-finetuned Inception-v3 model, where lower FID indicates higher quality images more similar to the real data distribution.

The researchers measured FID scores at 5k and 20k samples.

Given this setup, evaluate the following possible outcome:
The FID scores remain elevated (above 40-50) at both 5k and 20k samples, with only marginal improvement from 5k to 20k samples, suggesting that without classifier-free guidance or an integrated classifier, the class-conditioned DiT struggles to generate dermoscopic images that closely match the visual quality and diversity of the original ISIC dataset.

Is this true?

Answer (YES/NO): NO